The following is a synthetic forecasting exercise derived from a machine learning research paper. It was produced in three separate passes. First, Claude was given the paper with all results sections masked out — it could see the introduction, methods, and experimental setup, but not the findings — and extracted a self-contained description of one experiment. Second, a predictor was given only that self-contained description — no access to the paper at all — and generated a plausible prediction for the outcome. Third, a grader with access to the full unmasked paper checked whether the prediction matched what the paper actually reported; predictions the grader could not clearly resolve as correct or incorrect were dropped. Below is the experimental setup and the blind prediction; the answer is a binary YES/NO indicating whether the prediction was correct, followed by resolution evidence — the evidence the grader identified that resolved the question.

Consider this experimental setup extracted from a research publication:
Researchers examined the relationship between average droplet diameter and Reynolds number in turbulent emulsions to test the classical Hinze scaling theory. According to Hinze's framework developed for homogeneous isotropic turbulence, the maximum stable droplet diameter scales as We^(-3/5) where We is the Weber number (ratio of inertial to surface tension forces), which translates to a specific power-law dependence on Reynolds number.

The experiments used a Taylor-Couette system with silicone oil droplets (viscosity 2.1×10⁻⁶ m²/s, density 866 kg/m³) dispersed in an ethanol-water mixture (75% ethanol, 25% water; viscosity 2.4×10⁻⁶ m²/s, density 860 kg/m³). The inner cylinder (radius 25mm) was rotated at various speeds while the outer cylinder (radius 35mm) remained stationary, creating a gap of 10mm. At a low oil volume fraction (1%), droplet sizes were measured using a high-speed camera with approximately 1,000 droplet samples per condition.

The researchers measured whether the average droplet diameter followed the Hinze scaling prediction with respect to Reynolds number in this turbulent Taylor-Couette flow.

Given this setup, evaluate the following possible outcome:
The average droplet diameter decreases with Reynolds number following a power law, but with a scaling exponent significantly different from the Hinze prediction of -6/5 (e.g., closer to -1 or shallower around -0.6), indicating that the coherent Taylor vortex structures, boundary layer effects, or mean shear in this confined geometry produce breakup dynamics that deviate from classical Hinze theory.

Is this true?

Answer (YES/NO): NO